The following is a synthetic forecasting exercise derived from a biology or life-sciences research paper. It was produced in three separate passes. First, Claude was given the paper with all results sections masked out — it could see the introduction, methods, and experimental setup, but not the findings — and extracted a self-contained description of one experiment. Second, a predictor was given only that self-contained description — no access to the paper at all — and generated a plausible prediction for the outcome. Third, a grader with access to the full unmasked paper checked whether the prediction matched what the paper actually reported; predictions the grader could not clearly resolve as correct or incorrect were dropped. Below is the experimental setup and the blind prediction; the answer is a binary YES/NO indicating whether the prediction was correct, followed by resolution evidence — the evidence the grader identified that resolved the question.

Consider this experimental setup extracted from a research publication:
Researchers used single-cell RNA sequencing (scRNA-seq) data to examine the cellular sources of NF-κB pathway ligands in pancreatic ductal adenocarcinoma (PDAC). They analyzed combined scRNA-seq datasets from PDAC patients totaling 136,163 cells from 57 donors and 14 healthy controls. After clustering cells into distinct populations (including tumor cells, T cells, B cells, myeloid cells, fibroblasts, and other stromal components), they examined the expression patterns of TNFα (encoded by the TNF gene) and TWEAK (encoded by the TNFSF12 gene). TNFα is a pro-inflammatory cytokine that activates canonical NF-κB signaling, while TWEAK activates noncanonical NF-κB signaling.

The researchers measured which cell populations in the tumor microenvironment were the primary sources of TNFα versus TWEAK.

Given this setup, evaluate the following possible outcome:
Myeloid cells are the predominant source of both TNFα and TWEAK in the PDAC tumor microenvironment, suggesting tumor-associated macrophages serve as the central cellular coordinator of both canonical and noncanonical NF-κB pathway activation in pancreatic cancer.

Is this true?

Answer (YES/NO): NO